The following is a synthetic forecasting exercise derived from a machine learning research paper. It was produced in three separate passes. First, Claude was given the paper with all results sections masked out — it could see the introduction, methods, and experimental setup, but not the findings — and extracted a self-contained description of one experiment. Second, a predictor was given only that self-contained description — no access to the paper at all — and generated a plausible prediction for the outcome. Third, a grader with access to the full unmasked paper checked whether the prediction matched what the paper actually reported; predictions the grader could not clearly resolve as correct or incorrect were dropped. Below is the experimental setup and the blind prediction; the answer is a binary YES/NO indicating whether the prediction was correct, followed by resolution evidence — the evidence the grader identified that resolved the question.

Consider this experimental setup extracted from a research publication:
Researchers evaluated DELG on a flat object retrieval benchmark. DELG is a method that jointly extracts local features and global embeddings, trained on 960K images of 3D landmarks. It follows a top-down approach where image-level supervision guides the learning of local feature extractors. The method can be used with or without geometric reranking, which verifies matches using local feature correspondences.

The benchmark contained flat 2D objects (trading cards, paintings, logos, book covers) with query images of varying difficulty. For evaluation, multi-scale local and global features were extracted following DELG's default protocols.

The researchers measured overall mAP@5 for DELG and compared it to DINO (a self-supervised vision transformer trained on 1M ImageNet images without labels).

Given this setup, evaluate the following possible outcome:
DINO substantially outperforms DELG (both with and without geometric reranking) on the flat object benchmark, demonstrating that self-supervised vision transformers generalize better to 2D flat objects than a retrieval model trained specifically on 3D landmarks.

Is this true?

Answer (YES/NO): NO